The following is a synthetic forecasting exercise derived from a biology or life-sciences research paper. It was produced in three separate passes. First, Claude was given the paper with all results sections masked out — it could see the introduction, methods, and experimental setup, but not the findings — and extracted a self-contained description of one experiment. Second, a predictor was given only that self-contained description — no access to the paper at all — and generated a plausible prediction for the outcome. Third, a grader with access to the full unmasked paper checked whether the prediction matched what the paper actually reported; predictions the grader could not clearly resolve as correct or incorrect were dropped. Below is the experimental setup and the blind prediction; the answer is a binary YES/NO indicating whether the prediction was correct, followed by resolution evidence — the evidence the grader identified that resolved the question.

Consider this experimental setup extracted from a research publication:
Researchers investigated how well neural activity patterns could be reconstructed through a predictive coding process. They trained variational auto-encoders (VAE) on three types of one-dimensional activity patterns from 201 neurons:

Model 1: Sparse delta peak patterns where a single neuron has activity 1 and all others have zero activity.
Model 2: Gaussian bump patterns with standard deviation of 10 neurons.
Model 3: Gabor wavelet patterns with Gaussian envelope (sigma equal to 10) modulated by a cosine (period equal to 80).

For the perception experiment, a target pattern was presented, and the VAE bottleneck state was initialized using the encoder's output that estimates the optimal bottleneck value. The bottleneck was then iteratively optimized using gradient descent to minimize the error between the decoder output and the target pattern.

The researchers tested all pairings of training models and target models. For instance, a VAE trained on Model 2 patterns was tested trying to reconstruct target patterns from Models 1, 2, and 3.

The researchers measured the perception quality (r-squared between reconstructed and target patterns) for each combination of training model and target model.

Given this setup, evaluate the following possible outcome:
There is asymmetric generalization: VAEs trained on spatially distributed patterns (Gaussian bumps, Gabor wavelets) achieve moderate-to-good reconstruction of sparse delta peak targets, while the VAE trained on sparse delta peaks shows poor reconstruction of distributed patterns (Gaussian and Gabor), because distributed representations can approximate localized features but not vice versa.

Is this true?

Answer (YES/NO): NO